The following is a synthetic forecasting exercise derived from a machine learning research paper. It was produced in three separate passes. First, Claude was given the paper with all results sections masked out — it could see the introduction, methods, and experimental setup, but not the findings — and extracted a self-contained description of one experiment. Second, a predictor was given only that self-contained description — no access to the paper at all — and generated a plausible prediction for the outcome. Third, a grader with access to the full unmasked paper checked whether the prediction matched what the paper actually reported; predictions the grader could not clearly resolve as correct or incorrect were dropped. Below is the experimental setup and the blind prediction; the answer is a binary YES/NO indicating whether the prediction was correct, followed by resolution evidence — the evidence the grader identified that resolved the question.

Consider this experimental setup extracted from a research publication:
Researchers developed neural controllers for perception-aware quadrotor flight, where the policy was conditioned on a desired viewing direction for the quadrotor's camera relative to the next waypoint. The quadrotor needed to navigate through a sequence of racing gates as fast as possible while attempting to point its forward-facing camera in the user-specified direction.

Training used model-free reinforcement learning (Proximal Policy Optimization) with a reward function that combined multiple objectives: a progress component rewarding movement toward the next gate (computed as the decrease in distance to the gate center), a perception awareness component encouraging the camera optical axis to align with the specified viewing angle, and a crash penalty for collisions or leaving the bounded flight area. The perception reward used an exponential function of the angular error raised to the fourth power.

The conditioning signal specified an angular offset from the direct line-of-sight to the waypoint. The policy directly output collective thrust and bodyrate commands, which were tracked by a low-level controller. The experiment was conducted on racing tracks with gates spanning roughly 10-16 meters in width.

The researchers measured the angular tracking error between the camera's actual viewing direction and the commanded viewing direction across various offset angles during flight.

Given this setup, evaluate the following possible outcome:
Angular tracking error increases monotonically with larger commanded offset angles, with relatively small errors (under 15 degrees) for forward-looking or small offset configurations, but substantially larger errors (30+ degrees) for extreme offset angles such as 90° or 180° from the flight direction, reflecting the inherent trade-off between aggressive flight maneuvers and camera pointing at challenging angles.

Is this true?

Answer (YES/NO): NO